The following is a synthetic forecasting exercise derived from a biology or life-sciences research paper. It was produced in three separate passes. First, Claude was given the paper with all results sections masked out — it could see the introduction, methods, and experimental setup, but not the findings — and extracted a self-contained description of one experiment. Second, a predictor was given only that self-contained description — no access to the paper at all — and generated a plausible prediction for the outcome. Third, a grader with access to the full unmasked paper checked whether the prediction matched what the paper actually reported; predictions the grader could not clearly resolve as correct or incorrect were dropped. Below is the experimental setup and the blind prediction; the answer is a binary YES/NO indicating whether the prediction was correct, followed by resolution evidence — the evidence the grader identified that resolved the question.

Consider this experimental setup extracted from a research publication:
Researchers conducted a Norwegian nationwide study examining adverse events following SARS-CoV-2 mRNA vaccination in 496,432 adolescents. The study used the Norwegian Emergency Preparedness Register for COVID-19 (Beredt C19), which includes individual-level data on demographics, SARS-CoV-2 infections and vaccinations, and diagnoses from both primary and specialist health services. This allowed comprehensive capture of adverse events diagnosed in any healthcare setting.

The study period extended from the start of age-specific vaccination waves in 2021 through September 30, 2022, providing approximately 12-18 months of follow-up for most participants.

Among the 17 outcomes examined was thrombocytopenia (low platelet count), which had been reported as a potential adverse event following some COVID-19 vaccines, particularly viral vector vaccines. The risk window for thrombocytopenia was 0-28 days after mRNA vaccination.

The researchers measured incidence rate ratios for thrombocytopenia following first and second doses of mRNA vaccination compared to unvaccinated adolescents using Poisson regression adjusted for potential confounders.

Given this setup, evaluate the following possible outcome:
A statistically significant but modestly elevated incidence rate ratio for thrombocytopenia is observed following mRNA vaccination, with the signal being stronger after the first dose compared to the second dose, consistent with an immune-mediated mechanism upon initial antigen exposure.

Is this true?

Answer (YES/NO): NO